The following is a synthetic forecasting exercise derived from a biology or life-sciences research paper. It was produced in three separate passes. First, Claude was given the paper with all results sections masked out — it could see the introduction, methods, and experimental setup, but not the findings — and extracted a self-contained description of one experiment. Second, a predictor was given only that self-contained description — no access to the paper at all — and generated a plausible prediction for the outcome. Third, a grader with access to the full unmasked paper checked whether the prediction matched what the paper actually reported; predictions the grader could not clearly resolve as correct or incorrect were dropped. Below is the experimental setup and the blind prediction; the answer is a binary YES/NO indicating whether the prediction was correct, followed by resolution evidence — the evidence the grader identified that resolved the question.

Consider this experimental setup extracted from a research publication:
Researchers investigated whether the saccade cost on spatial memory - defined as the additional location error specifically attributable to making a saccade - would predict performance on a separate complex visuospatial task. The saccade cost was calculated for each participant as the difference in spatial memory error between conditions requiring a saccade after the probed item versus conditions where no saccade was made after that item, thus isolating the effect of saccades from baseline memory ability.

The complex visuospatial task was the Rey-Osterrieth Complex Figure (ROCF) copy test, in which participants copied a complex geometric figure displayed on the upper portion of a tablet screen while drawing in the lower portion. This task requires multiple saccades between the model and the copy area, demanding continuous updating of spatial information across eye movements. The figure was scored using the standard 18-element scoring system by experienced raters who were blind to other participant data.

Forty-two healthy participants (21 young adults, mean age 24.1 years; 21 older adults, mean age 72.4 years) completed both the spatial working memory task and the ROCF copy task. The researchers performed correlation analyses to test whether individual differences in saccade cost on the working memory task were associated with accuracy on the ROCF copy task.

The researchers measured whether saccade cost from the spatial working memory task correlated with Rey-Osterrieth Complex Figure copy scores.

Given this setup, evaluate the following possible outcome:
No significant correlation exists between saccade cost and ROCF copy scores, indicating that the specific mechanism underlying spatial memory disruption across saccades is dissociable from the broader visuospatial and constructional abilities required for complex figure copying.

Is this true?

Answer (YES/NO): NO